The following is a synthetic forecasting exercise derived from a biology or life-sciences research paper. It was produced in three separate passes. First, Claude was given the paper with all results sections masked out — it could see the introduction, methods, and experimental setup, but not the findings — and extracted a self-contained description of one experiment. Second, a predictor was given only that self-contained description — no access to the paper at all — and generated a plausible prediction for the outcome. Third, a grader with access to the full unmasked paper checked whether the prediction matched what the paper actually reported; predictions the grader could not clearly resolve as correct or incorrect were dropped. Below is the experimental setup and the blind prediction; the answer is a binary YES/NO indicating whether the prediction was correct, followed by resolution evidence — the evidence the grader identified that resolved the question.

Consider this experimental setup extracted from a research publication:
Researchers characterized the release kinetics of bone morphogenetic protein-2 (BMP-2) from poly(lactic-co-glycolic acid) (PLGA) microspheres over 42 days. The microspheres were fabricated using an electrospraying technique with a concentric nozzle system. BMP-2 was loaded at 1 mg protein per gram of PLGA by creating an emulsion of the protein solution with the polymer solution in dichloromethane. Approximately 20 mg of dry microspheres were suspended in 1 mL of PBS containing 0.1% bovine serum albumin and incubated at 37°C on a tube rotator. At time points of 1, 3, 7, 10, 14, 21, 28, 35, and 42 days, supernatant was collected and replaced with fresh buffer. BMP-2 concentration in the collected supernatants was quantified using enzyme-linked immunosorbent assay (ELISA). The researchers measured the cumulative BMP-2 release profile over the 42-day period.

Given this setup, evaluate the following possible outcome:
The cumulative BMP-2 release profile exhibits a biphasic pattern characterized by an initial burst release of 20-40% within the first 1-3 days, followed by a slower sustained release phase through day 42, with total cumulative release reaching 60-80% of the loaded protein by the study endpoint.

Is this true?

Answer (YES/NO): NO